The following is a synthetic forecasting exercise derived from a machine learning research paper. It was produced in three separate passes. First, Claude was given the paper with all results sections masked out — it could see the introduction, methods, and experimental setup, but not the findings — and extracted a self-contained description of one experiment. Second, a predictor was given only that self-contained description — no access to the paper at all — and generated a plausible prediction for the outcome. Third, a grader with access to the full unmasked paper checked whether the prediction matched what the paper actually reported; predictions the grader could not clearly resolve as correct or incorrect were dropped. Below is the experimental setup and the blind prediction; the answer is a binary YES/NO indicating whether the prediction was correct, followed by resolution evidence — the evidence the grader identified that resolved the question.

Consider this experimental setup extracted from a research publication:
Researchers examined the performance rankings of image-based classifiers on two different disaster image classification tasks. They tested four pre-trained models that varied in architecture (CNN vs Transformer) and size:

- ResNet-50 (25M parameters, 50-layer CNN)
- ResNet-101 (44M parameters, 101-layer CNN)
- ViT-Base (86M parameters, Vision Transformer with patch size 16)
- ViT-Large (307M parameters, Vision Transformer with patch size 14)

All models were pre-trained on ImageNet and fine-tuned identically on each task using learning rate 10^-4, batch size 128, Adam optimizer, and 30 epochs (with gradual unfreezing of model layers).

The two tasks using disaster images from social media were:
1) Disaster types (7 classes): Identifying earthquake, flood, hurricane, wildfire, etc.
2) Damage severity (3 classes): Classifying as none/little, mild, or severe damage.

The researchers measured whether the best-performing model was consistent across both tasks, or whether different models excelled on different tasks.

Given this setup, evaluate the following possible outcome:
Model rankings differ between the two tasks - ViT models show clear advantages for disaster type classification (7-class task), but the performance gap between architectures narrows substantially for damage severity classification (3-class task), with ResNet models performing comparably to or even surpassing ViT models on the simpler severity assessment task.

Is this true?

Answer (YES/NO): YES